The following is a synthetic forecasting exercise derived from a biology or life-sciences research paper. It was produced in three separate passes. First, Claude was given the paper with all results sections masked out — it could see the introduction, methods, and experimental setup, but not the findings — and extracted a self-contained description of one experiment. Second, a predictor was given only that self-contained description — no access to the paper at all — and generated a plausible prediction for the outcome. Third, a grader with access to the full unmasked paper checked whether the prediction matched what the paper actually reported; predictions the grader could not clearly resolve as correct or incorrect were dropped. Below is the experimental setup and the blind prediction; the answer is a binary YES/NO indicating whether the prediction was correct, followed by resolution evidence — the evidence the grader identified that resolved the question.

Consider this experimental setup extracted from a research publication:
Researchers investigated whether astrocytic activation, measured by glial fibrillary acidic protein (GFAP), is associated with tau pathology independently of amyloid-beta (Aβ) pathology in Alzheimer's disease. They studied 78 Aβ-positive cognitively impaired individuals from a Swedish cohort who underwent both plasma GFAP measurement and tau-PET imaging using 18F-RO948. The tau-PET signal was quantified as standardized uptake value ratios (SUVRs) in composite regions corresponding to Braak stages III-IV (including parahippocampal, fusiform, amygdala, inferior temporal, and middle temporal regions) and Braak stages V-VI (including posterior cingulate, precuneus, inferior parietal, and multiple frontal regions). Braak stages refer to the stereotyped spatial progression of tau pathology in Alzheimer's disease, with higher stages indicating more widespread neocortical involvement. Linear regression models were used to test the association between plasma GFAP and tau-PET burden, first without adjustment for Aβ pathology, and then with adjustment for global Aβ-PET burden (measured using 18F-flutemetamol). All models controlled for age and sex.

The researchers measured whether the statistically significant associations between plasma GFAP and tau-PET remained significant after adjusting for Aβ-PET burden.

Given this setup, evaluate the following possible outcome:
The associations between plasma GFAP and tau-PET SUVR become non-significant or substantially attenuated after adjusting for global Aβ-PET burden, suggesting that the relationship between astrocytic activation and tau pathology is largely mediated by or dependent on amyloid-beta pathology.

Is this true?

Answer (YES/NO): YES